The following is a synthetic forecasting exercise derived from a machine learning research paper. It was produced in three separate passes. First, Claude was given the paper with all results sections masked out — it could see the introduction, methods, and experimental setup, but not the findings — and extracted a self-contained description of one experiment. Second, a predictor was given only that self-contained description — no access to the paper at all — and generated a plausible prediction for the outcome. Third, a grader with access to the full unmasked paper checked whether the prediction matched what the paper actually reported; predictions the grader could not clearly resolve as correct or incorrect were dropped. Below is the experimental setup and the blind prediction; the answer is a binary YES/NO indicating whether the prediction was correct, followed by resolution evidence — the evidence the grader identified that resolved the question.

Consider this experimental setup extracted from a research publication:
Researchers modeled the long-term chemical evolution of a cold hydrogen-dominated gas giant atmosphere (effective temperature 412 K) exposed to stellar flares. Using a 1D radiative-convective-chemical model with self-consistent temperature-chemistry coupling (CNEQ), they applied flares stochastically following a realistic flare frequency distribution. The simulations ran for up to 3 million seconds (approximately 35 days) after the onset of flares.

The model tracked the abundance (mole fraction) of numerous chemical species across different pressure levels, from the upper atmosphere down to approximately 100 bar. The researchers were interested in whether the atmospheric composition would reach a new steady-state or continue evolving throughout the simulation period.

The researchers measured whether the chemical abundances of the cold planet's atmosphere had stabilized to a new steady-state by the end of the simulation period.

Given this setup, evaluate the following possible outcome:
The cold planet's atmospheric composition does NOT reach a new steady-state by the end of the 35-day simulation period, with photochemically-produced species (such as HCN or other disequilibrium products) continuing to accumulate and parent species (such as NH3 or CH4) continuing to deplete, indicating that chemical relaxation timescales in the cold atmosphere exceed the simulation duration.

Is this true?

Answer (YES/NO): YES